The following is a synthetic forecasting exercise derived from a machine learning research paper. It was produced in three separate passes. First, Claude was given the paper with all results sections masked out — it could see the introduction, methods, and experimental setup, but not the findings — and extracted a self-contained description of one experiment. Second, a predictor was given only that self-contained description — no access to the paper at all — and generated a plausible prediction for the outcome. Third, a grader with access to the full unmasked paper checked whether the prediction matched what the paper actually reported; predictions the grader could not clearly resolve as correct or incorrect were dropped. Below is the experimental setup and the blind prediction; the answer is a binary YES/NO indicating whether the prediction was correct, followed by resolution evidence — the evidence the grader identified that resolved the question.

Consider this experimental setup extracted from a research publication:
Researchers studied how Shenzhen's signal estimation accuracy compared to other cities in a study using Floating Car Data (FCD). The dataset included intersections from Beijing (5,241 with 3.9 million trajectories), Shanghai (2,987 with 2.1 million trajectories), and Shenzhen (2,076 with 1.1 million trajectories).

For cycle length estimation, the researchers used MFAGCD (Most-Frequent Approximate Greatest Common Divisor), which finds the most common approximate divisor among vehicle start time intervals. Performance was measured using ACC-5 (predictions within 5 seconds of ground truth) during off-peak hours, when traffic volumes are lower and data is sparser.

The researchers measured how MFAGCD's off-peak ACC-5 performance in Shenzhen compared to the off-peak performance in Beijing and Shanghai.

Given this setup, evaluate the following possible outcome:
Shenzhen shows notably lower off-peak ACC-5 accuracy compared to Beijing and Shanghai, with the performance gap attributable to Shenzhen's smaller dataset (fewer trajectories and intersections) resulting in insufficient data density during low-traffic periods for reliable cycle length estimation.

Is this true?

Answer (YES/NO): NO